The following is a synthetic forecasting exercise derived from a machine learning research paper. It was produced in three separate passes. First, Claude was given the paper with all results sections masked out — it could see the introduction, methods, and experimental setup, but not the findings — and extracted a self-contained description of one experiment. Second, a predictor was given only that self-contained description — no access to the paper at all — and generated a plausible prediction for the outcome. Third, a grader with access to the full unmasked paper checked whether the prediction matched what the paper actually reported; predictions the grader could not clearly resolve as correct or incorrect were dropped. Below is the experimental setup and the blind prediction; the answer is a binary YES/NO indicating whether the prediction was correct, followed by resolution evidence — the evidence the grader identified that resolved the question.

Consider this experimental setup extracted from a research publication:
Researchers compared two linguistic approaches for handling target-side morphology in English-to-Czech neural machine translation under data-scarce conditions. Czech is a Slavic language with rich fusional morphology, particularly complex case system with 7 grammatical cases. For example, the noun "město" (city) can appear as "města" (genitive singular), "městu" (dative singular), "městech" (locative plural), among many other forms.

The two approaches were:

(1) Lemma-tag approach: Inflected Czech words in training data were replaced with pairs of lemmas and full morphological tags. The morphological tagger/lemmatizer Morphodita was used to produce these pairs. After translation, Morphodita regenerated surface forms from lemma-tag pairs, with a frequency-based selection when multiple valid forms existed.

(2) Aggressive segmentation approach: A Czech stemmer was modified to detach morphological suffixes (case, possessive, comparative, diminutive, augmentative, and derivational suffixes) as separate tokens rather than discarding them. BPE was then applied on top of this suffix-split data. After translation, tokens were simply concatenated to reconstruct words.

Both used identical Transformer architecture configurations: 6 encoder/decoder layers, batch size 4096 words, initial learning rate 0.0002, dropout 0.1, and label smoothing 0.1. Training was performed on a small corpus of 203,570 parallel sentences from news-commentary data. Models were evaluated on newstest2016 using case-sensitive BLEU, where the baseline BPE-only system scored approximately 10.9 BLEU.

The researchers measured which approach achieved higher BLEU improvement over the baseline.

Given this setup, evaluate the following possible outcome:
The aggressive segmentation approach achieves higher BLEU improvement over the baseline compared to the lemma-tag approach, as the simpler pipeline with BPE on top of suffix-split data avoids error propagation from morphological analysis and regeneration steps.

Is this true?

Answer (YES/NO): NO